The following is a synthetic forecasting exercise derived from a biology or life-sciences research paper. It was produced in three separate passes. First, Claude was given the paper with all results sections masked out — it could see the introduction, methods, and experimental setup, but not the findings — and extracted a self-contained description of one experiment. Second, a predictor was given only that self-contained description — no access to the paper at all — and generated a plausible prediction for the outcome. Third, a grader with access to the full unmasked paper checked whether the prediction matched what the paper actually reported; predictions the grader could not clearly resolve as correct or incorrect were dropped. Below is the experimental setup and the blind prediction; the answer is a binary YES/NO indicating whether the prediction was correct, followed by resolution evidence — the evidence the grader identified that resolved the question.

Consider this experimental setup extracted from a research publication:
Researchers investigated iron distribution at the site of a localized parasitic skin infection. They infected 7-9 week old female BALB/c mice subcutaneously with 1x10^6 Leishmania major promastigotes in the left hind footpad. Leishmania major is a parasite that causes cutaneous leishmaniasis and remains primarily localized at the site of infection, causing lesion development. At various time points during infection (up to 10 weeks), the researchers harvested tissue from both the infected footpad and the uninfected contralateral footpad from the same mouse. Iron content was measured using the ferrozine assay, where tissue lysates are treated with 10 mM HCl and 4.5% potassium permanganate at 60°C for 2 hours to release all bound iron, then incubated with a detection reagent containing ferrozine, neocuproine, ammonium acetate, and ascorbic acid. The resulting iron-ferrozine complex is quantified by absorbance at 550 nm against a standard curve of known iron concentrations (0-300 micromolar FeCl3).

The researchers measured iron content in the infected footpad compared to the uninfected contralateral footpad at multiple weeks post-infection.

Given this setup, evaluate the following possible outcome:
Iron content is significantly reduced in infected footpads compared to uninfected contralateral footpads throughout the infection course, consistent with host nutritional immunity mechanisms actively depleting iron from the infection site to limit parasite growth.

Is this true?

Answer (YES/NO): NO